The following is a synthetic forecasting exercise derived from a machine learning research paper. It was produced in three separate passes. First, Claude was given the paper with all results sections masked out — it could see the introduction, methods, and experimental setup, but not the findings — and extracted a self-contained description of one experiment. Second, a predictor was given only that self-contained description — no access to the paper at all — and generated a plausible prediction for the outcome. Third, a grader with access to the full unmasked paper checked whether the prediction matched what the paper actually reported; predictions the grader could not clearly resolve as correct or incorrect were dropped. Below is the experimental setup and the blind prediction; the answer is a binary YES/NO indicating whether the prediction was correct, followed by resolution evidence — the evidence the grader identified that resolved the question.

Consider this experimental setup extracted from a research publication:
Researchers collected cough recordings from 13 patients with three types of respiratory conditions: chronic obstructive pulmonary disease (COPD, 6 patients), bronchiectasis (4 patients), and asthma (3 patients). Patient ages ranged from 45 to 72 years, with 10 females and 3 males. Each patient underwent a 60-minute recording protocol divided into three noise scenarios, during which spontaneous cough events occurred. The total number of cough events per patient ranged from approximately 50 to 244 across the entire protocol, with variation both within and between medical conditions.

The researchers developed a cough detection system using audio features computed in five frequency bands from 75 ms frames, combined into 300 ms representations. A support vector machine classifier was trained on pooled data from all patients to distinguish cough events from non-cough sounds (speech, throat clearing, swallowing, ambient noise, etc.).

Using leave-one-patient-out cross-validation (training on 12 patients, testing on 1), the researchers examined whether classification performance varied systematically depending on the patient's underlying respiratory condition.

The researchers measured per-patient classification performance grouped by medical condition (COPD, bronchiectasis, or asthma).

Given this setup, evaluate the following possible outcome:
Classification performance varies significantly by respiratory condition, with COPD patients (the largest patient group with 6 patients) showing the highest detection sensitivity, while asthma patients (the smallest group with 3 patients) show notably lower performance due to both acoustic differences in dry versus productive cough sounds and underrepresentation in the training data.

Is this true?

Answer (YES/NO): NO